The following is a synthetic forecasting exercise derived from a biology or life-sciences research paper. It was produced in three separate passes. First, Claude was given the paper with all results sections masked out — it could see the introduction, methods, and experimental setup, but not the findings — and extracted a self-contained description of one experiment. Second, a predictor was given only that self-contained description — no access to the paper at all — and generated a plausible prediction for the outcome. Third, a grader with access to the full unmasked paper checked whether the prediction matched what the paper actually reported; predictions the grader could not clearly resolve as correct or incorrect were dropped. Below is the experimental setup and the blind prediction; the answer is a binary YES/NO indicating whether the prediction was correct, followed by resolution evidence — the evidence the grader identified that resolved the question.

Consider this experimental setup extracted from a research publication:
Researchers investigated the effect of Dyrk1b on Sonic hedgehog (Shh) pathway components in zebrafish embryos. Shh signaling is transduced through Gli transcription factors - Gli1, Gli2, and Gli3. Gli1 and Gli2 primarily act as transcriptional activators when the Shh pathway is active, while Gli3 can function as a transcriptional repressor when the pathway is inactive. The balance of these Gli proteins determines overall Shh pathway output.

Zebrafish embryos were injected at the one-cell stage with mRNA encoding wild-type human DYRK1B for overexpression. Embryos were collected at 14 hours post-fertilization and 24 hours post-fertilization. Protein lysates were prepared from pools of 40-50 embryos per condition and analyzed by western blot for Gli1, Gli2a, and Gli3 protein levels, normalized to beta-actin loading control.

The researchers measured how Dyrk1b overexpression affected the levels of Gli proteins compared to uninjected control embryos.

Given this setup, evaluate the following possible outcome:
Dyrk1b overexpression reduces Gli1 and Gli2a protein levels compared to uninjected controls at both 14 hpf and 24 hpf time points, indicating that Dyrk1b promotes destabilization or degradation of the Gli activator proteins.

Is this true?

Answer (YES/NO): NO